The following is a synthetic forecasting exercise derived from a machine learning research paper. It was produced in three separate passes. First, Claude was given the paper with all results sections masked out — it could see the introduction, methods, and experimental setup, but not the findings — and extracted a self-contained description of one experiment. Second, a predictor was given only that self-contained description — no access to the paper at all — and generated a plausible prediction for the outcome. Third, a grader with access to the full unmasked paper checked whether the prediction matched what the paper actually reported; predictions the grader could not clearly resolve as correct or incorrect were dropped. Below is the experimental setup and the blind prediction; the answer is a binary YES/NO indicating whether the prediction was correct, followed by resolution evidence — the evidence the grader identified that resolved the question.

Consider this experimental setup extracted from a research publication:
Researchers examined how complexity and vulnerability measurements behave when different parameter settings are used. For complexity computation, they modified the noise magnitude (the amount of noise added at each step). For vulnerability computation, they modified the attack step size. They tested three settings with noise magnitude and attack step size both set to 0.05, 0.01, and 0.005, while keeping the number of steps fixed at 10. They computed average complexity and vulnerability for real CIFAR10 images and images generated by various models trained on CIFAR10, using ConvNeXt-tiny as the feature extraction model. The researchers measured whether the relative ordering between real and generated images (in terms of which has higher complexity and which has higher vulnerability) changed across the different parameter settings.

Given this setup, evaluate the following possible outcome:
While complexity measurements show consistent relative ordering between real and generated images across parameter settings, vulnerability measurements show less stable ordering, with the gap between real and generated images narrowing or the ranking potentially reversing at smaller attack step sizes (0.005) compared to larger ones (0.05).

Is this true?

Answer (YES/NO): NO